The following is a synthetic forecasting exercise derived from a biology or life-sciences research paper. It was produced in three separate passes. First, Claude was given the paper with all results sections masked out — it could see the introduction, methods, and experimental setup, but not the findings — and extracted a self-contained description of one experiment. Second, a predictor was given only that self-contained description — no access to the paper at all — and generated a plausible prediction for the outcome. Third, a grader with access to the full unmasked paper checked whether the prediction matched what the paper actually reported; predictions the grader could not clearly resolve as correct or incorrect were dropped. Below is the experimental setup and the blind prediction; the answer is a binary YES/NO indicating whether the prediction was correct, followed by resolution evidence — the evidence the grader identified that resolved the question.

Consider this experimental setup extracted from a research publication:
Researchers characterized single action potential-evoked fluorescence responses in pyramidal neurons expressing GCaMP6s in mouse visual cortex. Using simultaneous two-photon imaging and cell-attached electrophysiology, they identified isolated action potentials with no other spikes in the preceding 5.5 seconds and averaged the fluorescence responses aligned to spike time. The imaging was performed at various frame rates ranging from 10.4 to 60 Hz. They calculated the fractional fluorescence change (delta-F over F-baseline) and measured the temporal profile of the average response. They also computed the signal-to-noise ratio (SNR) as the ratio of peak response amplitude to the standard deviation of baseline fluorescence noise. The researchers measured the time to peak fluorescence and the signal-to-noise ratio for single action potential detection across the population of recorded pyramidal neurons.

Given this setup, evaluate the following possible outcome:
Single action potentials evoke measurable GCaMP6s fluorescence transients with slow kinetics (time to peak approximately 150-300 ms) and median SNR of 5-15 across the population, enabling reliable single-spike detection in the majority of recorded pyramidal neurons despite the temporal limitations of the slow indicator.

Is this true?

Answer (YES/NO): NO